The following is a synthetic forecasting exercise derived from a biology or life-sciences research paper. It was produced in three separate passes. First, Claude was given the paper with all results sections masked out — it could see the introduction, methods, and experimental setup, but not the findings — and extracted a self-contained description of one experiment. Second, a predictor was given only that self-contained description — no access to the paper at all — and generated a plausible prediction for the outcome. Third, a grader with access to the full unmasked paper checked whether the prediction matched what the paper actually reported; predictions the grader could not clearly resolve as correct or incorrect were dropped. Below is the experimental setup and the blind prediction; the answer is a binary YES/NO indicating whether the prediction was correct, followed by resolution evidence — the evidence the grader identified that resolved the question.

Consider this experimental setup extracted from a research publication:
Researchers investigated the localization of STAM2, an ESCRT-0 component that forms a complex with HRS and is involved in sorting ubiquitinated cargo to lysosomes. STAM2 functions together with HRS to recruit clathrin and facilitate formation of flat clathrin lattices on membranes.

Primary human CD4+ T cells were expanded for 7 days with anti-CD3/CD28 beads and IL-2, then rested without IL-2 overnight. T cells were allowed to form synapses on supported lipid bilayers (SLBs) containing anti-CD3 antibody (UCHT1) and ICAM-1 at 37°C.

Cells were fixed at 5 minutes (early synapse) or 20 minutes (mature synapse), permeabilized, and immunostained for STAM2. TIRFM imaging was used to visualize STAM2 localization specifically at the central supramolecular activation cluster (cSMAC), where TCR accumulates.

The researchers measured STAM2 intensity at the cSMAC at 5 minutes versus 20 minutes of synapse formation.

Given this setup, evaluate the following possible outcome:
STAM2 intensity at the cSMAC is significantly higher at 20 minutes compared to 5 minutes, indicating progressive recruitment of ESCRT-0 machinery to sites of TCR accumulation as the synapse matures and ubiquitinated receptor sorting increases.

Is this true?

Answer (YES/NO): NO